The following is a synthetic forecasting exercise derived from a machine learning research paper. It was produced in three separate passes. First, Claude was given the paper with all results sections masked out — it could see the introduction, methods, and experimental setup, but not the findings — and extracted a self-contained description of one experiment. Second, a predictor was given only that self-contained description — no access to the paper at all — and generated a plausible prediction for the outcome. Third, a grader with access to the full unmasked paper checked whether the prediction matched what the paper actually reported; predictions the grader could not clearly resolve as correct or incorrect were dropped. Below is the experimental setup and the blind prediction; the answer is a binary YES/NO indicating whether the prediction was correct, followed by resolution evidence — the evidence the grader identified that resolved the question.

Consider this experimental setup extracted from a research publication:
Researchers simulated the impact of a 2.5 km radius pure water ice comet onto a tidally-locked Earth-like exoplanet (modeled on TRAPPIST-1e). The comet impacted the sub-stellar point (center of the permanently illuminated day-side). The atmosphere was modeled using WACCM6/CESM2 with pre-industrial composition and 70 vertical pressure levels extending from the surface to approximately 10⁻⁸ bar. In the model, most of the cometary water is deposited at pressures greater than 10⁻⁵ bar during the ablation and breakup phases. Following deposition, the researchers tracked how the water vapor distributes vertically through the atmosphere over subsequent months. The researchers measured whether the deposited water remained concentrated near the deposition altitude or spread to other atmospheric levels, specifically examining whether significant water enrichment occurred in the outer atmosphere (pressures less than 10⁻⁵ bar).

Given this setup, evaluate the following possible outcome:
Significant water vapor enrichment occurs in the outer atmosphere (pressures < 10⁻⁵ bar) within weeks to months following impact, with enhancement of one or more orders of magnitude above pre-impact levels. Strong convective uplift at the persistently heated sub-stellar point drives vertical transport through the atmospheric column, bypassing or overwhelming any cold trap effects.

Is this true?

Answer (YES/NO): YES